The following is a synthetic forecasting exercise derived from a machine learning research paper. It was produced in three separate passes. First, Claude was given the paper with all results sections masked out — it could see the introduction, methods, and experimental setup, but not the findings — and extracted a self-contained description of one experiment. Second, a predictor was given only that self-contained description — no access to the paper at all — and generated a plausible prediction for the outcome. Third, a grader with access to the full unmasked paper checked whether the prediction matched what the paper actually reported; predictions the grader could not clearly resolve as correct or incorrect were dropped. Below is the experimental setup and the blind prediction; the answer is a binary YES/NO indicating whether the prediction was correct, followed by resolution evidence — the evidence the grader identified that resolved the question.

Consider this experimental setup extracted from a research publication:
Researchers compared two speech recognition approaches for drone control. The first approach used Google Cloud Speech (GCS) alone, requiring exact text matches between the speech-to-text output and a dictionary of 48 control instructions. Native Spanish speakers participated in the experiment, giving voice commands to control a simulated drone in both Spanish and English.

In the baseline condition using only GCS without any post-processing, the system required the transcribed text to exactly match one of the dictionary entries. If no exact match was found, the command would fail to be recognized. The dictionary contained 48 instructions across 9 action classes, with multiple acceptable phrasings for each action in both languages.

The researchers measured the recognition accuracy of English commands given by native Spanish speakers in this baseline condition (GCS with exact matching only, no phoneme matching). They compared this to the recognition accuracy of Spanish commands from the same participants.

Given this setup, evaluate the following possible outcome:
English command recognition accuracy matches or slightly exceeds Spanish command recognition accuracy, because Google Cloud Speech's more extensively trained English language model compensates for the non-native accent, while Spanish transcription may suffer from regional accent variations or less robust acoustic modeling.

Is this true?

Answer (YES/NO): NO